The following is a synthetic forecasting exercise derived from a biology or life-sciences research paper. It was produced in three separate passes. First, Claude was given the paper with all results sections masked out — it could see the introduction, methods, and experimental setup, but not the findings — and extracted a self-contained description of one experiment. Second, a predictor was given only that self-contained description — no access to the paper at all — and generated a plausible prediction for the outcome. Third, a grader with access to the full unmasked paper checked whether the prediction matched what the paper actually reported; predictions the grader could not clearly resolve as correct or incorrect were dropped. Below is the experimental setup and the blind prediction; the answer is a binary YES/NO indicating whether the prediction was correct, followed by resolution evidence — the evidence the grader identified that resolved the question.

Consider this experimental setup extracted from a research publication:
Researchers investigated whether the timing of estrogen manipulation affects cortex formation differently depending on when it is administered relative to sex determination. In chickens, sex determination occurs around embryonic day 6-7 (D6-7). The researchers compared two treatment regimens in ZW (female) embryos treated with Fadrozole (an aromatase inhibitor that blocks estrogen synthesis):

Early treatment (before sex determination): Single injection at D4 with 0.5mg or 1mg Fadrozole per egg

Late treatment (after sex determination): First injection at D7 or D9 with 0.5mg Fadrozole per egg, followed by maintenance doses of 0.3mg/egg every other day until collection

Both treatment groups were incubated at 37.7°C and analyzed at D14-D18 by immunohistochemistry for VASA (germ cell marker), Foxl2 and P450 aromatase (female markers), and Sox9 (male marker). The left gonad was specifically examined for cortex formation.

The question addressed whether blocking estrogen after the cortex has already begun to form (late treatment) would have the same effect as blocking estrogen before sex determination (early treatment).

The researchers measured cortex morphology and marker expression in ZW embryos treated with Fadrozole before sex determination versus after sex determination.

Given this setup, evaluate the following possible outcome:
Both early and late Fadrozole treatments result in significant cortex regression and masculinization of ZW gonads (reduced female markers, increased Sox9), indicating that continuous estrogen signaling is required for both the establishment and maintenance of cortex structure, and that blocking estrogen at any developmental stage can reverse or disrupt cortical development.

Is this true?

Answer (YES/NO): NO